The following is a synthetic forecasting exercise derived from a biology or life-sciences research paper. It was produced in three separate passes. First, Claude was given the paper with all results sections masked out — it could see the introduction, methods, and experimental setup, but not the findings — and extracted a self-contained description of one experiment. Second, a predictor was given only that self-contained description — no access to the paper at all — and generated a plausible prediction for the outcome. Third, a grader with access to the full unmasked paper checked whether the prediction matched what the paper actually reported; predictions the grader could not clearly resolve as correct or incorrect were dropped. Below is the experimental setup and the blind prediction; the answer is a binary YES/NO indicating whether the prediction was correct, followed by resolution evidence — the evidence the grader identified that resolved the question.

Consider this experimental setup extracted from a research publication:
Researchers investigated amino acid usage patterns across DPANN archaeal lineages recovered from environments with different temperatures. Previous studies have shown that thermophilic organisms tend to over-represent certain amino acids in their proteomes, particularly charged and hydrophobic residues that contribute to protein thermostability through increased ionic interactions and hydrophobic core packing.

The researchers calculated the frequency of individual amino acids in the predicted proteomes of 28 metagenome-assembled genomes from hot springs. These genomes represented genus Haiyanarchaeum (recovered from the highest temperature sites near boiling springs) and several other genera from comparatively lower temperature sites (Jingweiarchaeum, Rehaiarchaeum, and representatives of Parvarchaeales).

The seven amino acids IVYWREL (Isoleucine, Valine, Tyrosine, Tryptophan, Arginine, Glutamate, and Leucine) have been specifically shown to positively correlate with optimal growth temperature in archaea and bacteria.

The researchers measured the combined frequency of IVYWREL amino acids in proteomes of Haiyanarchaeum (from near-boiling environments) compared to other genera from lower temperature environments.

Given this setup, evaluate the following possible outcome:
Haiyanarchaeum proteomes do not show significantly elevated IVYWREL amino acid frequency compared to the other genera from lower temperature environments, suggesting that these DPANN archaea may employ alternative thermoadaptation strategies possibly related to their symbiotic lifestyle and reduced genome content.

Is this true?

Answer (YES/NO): NO